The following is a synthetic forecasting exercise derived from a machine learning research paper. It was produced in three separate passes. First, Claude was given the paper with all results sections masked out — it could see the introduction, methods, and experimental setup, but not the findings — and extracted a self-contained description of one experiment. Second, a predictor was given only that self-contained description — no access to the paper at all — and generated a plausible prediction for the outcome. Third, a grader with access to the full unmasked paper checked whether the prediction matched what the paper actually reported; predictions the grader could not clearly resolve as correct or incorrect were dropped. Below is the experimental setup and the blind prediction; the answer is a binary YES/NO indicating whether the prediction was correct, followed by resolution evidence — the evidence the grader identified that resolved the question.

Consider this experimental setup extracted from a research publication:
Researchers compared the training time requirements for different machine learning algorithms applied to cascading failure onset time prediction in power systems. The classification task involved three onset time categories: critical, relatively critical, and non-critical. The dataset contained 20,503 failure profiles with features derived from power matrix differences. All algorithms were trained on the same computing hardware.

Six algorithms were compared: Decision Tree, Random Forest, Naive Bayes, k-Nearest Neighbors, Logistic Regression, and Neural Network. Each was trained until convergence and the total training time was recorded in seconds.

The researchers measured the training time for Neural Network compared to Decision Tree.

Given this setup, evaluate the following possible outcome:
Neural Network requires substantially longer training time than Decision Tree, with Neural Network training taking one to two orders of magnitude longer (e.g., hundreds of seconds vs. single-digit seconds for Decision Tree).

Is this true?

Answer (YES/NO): NO